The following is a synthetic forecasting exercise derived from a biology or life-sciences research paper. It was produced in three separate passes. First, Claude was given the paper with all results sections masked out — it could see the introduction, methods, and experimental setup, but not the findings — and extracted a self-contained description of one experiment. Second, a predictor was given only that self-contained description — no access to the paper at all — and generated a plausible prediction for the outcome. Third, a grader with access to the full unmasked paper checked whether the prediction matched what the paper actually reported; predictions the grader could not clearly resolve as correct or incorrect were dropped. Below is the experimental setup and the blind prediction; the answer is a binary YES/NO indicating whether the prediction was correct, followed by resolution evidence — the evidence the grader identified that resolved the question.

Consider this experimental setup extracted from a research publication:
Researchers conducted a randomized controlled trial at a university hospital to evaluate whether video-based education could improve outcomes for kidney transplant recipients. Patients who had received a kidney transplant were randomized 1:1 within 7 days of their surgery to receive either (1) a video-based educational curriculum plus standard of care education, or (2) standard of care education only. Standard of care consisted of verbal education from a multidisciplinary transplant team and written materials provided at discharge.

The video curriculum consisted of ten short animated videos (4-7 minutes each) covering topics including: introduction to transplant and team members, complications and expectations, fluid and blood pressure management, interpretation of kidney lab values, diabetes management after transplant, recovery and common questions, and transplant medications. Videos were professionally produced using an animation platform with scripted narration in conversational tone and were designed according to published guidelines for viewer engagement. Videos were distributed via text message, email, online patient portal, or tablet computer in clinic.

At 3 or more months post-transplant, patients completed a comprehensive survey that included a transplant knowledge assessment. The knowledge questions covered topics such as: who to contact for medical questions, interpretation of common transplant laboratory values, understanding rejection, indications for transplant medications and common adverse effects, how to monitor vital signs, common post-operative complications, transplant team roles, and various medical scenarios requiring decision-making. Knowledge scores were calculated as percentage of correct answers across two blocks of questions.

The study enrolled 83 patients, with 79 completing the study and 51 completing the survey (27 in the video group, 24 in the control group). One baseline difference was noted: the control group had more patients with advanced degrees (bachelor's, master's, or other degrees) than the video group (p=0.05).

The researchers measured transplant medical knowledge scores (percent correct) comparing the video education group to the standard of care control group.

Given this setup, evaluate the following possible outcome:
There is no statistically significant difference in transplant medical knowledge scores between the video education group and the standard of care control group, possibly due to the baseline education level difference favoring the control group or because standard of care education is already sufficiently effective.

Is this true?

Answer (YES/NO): YES